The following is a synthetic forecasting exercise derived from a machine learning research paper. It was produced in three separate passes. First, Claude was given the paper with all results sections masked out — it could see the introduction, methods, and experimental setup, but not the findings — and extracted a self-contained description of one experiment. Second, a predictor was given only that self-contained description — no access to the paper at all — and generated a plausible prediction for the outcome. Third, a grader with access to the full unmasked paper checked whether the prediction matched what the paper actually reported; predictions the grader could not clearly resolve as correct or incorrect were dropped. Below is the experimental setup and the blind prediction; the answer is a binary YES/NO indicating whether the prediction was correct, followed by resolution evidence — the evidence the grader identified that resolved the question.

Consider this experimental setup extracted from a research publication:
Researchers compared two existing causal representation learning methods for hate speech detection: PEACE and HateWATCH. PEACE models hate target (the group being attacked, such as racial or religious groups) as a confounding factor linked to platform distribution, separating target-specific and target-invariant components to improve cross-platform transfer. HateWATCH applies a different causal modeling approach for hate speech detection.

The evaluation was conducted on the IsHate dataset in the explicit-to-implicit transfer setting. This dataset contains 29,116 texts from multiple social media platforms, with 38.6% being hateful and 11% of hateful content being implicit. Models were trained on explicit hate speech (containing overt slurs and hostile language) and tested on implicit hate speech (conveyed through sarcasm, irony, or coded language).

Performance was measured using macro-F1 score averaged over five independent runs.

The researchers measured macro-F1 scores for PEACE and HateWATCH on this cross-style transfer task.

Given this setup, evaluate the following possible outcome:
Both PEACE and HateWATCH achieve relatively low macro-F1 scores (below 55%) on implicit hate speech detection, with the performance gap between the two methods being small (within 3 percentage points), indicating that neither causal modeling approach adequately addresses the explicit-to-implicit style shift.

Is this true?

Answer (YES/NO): NO